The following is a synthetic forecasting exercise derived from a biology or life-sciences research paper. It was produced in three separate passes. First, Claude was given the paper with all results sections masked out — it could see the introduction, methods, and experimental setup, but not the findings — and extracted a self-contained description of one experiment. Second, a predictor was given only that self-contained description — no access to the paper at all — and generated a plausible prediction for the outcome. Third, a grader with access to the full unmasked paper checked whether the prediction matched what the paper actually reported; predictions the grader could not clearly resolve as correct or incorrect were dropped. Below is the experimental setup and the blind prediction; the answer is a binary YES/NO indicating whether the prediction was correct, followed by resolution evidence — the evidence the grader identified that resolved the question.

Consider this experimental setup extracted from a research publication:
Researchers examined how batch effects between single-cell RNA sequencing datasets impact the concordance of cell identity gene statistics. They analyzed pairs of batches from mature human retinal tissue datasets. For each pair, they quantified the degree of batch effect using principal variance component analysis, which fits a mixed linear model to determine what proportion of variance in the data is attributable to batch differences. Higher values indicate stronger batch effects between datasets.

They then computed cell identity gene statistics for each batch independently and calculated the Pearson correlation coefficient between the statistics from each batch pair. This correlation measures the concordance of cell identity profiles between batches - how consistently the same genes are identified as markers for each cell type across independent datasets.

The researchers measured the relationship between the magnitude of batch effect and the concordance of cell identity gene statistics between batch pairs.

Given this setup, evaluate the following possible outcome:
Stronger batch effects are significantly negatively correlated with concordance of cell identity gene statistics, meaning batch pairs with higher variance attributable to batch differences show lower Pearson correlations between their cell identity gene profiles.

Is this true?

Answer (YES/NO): NO